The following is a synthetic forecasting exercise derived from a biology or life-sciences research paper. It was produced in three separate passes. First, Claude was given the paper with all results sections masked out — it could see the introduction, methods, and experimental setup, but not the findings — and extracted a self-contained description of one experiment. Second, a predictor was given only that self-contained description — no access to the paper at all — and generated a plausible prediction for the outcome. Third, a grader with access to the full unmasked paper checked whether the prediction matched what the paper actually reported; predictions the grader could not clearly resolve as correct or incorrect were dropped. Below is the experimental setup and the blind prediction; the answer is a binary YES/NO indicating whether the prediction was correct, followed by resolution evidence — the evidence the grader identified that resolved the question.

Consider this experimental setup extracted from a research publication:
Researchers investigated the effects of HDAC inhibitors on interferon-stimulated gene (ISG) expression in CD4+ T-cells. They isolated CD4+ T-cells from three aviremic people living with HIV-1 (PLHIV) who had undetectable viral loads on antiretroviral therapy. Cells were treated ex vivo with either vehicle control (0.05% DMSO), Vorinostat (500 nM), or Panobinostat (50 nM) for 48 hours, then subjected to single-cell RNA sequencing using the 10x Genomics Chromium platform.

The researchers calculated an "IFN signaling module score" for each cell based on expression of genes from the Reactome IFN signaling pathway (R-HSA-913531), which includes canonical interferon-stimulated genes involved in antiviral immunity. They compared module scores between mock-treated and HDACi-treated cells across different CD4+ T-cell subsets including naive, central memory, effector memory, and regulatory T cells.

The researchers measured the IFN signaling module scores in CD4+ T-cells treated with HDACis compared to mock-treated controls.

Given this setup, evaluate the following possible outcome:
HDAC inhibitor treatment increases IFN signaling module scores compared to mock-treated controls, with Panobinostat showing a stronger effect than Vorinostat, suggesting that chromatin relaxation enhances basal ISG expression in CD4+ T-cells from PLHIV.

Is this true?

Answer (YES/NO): NO